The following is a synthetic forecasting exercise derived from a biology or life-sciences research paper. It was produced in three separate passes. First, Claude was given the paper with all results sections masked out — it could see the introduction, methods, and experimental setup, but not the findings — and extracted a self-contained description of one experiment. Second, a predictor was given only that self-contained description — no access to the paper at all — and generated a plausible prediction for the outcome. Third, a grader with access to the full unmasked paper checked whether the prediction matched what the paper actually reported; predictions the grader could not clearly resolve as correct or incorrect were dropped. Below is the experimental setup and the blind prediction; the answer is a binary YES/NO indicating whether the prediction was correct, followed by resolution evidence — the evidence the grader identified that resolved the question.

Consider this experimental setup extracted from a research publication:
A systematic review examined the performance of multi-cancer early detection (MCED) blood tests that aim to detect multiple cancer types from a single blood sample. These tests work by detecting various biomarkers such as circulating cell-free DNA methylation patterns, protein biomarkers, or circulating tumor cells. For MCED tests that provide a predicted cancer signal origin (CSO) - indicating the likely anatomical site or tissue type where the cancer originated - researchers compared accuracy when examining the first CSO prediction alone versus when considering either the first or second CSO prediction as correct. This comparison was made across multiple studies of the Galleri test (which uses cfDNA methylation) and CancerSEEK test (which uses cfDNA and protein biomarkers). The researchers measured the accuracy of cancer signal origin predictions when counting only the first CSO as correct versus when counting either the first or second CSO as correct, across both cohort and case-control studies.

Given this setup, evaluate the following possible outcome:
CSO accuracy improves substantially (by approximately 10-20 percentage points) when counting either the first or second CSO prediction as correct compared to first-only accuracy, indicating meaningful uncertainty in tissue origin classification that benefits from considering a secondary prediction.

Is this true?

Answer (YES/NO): NO